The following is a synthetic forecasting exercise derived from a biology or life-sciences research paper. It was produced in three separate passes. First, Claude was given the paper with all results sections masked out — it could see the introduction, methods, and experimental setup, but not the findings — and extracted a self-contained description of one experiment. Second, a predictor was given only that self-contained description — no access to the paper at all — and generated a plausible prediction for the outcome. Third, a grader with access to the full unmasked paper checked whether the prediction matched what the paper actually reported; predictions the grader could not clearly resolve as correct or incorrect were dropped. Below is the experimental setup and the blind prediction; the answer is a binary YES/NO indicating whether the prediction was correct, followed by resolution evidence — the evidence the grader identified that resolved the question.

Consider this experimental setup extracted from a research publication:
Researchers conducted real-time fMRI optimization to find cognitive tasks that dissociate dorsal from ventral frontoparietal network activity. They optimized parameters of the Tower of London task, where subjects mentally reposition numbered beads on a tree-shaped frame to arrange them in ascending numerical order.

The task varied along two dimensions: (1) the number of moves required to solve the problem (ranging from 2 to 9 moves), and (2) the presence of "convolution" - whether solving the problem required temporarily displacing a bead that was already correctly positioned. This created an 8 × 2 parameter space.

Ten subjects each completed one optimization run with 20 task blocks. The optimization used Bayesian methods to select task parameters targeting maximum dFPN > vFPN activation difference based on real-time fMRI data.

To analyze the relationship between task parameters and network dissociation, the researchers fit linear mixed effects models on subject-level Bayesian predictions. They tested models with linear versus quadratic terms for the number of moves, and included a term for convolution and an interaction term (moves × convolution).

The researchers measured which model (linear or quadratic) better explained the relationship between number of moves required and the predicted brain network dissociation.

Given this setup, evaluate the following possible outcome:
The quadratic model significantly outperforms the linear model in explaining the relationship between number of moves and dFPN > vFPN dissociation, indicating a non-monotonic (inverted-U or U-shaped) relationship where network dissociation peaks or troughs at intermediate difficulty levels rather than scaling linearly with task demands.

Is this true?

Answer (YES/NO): YES